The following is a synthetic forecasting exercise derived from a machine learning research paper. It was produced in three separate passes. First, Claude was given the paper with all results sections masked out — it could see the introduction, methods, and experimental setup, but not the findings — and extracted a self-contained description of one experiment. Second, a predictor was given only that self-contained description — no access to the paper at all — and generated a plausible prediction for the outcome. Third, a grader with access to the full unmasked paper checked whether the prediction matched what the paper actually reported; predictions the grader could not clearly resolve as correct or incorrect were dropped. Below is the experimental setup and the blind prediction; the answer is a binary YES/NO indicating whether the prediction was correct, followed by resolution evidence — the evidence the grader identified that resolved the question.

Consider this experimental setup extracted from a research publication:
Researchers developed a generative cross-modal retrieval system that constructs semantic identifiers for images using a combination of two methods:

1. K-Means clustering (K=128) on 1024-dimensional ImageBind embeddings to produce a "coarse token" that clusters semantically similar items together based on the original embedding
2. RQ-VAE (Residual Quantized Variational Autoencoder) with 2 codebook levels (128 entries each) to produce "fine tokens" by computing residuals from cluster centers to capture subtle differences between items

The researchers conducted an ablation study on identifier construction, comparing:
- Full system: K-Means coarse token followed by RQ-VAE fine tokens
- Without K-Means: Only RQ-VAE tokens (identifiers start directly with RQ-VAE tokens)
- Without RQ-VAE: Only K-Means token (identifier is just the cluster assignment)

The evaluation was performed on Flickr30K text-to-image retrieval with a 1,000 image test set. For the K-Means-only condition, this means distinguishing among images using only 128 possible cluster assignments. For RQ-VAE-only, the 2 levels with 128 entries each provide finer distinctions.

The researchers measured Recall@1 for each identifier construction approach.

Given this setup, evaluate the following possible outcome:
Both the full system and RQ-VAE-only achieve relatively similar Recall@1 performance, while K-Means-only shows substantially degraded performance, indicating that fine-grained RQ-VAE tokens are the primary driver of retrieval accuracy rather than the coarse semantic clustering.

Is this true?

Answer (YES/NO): YES